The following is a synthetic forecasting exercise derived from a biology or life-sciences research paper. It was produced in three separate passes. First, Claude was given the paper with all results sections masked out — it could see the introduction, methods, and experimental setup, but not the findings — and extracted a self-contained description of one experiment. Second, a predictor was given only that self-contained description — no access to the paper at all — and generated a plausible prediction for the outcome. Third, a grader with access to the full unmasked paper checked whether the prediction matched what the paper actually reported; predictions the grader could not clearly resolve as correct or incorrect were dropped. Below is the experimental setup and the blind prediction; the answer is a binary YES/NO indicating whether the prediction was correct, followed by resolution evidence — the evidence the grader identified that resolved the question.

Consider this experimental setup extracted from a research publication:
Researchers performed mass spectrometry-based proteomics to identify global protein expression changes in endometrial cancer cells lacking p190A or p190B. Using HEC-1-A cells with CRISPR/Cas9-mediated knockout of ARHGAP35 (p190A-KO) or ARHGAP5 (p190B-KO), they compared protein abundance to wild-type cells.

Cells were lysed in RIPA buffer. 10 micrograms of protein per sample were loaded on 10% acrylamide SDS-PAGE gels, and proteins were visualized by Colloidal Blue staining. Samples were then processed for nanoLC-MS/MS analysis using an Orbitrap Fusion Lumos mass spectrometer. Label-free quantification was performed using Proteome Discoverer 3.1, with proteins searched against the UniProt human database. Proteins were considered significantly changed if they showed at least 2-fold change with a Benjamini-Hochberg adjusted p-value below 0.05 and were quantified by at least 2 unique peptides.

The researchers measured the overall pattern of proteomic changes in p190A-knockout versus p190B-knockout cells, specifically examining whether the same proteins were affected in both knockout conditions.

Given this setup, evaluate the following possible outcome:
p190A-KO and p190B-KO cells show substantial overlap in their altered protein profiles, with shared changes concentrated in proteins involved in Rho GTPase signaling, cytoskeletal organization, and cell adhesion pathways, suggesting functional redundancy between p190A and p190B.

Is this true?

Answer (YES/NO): NO